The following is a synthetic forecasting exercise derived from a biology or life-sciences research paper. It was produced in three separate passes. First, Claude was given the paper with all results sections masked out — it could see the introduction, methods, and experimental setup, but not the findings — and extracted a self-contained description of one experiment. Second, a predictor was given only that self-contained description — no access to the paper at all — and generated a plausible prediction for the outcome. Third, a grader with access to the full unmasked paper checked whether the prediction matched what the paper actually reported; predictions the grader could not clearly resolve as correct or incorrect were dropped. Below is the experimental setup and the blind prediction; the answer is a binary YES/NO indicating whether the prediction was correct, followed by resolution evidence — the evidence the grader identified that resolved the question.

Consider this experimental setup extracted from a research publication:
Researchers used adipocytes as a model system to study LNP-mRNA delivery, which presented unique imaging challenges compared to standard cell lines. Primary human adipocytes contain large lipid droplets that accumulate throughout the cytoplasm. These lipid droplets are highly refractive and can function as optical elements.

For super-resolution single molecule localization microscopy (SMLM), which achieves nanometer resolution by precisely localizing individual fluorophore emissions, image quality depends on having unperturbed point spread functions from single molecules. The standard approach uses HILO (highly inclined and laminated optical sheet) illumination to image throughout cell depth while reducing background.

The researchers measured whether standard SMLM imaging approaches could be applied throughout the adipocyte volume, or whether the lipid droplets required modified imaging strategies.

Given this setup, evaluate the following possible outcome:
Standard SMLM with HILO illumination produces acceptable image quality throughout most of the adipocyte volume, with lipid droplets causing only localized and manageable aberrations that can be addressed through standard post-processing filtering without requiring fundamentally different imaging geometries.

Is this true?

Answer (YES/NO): NO